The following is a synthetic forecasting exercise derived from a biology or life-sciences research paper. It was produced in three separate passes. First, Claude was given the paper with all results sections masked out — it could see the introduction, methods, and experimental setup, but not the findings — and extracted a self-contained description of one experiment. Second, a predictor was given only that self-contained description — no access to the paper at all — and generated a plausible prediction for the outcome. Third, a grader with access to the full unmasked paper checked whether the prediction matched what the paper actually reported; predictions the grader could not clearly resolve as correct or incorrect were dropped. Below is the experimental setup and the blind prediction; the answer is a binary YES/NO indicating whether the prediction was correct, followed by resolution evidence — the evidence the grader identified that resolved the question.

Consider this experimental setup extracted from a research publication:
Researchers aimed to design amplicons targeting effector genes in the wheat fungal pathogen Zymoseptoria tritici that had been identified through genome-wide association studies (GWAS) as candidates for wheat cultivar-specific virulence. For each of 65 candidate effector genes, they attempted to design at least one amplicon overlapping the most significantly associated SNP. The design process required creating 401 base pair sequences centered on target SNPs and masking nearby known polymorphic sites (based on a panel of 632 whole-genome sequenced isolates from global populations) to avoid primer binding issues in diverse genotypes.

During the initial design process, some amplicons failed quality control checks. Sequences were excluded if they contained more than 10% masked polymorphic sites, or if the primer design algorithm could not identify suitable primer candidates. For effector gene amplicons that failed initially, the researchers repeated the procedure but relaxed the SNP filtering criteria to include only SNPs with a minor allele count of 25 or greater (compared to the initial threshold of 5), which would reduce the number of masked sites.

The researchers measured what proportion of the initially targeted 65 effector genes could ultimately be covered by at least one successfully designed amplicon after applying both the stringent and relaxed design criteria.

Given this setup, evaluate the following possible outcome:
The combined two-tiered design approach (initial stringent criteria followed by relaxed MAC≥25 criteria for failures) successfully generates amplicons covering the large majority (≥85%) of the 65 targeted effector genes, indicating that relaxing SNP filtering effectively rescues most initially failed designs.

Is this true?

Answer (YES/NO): YES